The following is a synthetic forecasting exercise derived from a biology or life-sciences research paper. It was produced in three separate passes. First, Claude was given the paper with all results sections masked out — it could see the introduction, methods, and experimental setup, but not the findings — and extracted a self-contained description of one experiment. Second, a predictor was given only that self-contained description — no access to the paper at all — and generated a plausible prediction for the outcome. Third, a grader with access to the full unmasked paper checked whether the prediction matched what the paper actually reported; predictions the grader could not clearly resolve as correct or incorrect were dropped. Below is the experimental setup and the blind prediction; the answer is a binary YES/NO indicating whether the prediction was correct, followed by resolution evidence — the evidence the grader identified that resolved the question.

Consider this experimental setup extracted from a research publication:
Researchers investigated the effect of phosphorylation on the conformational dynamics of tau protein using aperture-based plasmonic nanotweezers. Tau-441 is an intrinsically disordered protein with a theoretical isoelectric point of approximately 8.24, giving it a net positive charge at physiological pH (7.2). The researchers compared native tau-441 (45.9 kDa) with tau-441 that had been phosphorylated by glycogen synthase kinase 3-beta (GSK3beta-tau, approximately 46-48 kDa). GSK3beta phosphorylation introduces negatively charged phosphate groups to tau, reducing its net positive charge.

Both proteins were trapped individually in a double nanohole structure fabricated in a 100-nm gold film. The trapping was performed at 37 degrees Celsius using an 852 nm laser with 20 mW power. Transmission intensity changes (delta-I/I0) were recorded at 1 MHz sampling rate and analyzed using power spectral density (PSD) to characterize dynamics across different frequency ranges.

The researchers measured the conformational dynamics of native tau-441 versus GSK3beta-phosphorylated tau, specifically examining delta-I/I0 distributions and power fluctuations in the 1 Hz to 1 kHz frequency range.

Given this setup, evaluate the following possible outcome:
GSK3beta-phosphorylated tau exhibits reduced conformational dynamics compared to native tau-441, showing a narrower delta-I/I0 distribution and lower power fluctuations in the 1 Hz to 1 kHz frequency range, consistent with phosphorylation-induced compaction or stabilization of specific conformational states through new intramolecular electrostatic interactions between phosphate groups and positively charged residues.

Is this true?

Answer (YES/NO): YES